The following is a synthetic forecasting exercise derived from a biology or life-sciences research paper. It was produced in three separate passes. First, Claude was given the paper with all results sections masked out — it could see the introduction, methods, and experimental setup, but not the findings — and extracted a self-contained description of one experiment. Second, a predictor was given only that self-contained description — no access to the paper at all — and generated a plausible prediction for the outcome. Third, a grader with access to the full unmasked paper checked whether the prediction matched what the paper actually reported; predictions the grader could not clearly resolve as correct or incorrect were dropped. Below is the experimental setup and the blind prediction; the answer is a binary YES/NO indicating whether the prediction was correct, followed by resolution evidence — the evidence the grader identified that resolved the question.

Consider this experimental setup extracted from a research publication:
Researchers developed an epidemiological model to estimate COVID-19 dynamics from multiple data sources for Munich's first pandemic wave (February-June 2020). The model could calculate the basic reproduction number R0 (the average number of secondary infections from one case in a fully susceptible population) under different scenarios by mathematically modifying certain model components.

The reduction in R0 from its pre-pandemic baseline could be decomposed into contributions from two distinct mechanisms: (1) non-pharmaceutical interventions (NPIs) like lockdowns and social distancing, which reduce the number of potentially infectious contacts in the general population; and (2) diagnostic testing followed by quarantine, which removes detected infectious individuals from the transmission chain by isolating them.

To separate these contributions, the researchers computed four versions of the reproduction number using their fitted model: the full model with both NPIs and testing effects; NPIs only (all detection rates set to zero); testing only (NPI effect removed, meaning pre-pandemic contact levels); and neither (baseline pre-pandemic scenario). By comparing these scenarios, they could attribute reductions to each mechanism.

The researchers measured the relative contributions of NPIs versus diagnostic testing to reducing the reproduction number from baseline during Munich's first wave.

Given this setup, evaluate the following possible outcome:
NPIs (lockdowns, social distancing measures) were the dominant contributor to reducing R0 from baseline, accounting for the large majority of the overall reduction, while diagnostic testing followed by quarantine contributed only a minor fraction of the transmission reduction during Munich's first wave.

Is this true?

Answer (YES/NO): YES